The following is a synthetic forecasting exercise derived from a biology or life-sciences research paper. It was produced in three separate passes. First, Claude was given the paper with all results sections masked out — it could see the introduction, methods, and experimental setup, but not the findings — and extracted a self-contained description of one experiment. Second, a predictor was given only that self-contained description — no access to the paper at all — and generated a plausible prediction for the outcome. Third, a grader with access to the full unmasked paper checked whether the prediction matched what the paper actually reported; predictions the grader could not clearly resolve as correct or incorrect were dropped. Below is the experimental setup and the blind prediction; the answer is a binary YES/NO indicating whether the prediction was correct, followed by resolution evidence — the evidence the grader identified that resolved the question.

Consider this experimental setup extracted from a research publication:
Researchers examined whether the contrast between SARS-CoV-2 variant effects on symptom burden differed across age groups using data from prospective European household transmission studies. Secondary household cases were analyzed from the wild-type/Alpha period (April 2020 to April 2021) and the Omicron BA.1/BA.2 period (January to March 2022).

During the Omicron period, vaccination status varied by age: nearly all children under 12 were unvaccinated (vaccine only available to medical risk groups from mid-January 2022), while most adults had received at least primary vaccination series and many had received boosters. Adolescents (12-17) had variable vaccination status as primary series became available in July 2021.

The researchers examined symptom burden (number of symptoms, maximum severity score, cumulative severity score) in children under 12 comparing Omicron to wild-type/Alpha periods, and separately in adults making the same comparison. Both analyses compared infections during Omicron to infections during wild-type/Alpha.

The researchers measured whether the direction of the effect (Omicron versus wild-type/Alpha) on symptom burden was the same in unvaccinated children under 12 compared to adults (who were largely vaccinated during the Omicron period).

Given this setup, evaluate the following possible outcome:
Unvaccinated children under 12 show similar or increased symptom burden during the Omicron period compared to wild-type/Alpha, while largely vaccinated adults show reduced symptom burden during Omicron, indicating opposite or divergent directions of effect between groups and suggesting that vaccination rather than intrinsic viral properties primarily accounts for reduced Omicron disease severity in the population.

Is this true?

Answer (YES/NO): YES